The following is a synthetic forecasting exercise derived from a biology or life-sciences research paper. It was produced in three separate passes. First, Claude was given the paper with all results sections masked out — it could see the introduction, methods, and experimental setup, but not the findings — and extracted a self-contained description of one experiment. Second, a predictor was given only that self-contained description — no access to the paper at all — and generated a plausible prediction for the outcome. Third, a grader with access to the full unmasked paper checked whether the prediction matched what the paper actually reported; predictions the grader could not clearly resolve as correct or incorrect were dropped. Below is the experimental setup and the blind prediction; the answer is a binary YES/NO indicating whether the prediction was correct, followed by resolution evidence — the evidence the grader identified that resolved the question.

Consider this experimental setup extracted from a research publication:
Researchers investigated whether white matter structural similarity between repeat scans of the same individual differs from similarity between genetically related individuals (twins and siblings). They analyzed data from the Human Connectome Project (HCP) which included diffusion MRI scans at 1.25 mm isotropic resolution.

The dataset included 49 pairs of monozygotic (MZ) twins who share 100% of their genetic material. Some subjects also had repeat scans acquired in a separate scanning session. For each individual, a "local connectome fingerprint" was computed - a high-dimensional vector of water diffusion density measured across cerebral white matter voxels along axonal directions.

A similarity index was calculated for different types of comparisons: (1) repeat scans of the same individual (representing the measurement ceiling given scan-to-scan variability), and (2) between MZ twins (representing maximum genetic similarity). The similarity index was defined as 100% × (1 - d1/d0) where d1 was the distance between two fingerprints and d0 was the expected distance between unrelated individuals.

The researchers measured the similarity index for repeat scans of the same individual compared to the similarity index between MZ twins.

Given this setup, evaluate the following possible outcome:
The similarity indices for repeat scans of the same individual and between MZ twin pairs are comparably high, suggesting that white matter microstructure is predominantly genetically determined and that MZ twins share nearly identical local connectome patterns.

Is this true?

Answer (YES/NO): NO